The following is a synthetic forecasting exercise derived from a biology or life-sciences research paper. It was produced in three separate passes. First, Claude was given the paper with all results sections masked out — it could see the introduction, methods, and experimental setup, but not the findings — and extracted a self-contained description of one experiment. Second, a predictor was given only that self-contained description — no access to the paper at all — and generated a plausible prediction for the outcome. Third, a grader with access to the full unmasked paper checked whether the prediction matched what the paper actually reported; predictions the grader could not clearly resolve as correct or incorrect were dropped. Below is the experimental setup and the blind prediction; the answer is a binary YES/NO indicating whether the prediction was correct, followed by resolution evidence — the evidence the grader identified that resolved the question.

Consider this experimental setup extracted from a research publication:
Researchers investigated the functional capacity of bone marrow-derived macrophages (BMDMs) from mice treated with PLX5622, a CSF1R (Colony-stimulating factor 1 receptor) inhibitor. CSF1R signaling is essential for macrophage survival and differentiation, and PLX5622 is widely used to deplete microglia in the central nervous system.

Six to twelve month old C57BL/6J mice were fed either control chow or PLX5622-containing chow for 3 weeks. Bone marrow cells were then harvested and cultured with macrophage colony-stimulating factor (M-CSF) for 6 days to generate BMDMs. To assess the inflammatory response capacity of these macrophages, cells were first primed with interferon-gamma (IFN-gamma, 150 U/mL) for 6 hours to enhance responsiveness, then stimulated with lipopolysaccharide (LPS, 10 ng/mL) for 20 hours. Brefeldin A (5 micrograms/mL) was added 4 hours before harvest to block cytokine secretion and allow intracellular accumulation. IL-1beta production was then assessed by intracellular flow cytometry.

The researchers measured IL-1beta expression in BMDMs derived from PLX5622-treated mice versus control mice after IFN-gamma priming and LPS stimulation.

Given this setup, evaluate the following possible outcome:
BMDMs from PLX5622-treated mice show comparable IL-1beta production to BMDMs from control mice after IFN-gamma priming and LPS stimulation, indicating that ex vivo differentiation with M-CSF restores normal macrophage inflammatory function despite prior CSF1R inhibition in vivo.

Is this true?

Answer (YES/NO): NO